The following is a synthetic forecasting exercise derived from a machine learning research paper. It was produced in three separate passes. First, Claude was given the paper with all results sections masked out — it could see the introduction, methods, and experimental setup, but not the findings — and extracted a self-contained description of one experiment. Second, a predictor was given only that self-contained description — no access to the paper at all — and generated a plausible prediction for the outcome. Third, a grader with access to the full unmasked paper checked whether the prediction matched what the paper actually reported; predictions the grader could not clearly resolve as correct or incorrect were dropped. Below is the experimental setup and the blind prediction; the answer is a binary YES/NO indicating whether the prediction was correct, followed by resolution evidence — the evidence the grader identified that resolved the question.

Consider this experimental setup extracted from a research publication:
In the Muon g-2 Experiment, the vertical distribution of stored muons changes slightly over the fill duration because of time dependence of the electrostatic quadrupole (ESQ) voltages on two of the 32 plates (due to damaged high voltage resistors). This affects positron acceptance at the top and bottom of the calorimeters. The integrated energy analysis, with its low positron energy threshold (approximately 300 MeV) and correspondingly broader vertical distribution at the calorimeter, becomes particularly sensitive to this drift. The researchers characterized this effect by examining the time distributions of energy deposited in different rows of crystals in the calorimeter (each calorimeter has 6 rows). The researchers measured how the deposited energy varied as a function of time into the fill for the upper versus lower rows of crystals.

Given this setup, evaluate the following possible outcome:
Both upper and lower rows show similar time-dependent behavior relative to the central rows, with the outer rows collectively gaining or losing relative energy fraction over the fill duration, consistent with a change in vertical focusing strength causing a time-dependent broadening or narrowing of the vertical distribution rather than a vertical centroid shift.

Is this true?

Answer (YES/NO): NO